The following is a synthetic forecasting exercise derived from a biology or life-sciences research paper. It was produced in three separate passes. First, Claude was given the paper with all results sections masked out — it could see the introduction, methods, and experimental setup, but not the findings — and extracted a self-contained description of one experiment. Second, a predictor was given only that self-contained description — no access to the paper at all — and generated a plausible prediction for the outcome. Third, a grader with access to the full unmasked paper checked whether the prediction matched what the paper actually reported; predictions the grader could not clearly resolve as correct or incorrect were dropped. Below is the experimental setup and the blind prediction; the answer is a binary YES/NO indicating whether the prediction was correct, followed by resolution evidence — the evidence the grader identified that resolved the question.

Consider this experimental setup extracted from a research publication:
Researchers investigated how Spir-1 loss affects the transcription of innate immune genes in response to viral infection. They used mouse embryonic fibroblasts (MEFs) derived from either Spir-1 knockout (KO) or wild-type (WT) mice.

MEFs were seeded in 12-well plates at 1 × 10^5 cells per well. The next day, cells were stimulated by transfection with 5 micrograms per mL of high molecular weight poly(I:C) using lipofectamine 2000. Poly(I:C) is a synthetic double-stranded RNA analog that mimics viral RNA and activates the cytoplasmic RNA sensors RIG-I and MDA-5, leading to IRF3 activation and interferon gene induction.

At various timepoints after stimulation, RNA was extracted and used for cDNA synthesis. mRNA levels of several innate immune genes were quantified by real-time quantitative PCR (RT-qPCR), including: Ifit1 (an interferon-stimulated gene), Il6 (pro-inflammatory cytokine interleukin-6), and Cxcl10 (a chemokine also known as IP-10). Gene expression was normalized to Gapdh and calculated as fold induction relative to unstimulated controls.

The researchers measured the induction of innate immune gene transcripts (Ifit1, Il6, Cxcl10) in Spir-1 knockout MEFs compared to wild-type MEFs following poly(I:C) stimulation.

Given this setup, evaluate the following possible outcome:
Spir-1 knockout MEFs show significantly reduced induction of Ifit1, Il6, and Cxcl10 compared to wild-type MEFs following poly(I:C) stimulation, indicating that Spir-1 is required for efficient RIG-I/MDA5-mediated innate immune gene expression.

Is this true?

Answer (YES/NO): YES